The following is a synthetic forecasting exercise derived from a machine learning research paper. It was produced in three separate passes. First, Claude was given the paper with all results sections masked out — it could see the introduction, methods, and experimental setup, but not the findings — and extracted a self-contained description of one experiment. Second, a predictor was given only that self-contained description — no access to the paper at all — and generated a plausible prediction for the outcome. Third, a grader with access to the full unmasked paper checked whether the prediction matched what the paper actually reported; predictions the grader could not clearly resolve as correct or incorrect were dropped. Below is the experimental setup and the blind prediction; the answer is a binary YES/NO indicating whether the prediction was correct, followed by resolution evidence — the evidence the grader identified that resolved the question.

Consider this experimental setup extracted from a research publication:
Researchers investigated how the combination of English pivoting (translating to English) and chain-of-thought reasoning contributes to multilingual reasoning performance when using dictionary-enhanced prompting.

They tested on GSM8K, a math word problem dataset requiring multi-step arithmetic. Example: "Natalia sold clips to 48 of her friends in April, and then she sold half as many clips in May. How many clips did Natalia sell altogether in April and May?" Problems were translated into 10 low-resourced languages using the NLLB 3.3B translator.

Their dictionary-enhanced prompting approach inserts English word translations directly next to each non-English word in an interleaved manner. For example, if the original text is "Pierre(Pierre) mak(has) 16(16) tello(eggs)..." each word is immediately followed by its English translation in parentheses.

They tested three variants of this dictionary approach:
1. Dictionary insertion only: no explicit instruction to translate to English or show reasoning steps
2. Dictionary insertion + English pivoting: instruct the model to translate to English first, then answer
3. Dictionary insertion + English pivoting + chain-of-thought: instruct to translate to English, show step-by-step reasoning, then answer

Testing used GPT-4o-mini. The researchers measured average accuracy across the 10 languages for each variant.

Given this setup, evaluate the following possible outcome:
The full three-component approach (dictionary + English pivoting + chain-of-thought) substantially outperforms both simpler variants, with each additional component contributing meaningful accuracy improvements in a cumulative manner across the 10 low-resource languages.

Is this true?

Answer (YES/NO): YES